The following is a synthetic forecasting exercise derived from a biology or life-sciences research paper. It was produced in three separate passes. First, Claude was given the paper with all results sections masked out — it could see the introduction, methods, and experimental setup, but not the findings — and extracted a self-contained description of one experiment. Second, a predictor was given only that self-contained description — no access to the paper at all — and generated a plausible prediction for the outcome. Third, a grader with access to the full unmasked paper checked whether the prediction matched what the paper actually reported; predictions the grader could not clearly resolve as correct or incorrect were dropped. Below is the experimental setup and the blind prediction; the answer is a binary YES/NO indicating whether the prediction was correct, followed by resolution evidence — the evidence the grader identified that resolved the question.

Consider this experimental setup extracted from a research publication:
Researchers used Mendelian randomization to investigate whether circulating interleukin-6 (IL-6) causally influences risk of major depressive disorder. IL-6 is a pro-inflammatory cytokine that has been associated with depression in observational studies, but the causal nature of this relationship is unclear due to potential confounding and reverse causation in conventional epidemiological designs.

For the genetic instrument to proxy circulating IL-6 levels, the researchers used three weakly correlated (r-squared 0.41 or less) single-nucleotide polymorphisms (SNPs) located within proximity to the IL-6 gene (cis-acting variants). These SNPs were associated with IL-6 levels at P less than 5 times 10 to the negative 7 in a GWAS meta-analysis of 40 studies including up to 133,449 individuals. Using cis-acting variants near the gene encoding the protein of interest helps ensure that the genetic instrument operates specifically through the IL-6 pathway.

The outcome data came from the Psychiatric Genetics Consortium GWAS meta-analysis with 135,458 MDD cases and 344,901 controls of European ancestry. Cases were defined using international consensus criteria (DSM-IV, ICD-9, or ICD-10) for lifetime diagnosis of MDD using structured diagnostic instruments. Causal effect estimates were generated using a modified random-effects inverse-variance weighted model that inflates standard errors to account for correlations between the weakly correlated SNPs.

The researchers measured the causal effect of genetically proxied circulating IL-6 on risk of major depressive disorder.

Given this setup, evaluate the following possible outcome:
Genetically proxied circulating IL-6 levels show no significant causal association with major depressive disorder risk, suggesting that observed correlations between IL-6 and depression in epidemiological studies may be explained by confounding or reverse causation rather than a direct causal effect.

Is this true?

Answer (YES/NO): NO